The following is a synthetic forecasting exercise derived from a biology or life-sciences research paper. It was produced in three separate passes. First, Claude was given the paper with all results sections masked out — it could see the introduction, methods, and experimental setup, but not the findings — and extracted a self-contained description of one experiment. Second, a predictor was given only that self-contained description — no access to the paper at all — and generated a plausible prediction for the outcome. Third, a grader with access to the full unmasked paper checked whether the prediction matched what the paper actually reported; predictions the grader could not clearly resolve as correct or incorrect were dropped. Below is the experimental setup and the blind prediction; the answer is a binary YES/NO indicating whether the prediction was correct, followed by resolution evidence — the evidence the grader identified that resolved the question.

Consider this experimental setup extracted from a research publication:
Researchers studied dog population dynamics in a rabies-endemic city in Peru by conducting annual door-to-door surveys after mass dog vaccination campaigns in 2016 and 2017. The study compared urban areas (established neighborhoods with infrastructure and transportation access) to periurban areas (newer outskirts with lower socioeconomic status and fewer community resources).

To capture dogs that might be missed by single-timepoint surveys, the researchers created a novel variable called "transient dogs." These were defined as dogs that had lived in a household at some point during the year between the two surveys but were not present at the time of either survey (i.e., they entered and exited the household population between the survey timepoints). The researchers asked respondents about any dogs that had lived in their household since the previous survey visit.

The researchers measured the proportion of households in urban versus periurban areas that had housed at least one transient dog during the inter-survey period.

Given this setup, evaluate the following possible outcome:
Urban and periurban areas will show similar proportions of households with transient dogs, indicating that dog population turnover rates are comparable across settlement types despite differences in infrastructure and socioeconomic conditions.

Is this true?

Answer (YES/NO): NO